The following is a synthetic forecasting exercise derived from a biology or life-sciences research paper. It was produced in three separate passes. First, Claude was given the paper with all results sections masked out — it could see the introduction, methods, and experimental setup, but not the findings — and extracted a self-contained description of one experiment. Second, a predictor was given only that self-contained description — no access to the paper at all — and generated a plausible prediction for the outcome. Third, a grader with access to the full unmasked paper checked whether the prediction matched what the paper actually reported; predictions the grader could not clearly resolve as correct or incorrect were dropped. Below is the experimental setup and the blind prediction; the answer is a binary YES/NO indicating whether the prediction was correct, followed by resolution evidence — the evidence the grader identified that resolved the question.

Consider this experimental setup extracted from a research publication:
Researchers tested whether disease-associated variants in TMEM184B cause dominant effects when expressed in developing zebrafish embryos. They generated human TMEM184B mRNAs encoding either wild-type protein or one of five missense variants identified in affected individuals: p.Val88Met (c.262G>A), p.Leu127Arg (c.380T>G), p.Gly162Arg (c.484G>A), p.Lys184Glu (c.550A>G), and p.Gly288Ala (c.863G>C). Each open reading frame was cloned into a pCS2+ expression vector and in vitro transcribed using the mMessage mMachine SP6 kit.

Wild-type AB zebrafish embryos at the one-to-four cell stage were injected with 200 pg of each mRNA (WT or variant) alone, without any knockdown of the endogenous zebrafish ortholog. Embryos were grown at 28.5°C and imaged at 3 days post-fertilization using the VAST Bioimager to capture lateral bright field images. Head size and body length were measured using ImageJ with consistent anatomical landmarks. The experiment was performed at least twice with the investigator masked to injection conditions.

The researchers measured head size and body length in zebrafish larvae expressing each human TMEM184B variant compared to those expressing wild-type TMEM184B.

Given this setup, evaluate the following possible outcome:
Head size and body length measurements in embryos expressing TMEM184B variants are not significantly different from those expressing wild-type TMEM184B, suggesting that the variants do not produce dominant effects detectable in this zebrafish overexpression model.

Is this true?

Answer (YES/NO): NO